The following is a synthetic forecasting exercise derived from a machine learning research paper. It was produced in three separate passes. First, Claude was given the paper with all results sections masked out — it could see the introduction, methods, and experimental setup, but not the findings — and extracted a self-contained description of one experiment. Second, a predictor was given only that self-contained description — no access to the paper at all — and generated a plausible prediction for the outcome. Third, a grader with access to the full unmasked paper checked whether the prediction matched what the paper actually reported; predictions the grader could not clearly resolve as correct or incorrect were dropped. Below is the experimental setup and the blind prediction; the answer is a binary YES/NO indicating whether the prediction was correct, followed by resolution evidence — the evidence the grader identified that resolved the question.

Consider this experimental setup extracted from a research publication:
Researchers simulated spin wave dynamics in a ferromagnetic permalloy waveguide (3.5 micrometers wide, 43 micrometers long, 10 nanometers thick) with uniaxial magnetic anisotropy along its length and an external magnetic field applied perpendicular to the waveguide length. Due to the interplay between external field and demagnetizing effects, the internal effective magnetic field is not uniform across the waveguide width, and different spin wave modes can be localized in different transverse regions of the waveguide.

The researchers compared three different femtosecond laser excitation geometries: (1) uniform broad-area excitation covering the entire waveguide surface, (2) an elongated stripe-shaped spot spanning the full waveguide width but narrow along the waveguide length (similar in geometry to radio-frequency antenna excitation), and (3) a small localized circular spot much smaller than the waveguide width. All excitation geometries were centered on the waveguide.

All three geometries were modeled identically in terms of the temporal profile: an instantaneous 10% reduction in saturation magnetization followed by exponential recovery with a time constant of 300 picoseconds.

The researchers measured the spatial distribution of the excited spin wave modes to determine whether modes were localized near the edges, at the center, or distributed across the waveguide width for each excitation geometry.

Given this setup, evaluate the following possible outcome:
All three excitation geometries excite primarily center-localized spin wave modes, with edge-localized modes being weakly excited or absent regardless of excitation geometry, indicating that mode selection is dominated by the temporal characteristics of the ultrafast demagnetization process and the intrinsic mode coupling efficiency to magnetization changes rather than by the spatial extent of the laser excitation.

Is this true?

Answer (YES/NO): NO